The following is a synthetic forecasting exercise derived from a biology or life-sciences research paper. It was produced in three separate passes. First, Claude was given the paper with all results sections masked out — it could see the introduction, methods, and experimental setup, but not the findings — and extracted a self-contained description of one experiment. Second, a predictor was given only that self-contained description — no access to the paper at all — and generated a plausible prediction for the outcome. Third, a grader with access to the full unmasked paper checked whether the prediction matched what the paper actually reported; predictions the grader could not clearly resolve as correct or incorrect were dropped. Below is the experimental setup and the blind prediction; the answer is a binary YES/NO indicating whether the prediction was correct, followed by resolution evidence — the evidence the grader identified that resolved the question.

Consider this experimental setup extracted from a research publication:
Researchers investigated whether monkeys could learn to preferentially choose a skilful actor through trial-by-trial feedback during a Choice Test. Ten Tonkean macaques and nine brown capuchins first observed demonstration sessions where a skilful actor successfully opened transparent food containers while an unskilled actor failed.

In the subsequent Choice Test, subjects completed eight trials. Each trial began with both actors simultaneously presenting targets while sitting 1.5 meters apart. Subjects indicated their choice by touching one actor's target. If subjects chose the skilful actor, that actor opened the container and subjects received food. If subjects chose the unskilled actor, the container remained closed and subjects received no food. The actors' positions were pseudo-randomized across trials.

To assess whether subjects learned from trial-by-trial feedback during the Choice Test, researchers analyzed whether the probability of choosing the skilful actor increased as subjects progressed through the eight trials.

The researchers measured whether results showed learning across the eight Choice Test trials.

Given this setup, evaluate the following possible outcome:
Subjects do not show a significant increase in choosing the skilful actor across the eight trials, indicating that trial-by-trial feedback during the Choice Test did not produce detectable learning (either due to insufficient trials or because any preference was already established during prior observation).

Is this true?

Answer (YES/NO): YES